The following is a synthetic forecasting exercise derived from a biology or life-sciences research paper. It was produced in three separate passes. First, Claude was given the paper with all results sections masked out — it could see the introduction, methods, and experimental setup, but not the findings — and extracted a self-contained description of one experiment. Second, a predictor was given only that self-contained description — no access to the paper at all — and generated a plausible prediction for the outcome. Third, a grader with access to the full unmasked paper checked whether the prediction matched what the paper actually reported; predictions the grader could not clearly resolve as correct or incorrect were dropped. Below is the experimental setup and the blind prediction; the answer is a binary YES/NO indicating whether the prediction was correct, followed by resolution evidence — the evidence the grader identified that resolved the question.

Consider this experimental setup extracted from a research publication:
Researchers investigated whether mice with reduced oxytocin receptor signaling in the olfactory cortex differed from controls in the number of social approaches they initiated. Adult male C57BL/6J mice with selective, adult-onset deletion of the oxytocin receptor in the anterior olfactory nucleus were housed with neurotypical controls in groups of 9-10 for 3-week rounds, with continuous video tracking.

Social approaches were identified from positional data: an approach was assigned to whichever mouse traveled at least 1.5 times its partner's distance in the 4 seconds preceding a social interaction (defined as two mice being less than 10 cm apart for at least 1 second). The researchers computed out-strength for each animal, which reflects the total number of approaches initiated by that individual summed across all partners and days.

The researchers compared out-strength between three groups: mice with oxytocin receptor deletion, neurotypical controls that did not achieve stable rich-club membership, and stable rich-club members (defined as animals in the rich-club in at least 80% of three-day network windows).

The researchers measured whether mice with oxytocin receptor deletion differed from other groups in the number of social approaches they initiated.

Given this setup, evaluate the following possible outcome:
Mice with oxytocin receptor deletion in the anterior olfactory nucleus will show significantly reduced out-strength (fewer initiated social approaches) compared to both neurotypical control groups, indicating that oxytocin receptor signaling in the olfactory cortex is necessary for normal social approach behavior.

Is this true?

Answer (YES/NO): NO